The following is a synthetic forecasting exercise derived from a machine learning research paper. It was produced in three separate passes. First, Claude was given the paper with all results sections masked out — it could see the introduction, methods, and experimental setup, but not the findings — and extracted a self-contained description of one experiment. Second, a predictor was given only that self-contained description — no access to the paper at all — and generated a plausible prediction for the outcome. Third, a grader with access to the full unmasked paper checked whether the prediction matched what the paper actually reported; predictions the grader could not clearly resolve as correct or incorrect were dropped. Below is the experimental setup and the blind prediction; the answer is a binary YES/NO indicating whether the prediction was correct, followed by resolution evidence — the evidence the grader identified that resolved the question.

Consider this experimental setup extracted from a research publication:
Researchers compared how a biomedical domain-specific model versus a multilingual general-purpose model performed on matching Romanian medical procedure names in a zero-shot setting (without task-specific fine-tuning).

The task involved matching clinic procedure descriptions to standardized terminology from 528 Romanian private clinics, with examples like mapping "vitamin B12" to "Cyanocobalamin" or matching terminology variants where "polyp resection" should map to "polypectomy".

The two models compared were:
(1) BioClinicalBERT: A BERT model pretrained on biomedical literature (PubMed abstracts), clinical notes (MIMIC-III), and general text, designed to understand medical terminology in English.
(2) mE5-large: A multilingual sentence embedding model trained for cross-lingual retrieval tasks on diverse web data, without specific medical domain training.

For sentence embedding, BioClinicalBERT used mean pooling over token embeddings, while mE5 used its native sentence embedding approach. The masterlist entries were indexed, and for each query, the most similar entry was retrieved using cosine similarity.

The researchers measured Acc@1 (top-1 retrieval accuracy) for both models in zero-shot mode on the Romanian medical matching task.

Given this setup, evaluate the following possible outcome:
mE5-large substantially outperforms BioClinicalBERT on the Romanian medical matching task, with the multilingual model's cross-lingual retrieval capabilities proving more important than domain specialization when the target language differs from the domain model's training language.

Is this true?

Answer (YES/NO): YES